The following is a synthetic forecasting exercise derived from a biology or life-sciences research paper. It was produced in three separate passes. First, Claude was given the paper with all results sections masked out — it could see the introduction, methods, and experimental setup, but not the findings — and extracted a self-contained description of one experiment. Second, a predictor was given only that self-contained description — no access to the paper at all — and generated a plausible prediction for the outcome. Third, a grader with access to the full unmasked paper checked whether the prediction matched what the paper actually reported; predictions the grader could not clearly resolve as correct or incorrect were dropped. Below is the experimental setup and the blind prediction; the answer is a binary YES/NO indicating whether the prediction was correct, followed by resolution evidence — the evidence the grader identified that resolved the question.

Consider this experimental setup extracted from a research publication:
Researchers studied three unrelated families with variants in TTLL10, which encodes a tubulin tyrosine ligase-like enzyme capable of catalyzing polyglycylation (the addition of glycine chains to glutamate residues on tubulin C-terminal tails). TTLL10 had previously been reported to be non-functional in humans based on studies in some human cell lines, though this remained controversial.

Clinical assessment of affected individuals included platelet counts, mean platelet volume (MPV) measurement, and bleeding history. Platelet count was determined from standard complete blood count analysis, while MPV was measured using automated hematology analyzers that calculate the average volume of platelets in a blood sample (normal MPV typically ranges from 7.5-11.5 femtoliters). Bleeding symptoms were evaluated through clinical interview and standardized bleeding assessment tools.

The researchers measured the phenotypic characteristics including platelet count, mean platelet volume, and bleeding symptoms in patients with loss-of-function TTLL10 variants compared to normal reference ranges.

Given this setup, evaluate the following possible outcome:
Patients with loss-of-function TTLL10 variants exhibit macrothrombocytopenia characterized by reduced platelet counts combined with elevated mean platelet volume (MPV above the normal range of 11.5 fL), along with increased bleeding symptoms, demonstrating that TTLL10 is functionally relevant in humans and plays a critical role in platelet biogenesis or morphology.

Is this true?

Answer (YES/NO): NO